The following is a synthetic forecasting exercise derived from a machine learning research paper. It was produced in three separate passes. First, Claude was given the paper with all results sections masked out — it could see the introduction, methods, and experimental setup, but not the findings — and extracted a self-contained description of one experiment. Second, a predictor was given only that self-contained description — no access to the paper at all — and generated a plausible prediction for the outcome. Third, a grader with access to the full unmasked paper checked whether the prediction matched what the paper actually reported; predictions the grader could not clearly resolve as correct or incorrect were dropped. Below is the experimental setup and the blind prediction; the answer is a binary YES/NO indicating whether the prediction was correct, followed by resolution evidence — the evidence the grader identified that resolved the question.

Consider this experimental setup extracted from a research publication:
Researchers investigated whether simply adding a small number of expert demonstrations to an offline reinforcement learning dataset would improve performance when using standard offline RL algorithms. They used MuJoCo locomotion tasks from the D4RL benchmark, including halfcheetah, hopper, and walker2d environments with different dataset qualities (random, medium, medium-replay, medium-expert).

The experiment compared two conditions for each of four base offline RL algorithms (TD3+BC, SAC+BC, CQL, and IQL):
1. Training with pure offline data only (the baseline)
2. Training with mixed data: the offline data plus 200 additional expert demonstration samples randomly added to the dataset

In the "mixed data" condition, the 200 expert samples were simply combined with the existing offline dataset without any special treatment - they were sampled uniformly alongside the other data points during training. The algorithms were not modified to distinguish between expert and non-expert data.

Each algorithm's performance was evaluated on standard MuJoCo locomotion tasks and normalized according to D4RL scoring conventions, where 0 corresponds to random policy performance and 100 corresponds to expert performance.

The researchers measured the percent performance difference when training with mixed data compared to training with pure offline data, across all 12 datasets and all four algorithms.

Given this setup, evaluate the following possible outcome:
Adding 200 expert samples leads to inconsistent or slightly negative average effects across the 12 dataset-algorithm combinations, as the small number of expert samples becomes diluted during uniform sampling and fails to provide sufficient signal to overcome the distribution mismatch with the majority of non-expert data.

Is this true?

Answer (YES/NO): NO